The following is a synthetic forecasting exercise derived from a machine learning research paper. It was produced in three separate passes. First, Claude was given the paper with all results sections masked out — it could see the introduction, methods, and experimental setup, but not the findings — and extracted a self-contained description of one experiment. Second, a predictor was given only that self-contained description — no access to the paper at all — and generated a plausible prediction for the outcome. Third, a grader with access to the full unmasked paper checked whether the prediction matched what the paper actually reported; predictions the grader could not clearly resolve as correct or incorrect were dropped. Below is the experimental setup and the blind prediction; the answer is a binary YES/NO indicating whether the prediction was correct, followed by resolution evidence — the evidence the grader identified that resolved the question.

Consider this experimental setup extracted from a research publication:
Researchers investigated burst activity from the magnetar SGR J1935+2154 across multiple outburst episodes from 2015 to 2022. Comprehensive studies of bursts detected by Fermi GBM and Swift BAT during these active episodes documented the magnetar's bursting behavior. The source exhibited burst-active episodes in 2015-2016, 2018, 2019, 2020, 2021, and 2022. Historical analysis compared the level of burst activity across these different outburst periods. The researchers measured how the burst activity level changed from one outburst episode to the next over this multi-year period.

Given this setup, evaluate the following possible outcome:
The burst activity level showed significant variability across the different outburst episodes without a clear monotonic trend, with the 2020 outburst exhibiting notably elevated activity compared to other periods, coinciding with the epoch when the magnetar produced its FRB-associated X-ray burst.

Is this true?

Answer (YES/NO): NO